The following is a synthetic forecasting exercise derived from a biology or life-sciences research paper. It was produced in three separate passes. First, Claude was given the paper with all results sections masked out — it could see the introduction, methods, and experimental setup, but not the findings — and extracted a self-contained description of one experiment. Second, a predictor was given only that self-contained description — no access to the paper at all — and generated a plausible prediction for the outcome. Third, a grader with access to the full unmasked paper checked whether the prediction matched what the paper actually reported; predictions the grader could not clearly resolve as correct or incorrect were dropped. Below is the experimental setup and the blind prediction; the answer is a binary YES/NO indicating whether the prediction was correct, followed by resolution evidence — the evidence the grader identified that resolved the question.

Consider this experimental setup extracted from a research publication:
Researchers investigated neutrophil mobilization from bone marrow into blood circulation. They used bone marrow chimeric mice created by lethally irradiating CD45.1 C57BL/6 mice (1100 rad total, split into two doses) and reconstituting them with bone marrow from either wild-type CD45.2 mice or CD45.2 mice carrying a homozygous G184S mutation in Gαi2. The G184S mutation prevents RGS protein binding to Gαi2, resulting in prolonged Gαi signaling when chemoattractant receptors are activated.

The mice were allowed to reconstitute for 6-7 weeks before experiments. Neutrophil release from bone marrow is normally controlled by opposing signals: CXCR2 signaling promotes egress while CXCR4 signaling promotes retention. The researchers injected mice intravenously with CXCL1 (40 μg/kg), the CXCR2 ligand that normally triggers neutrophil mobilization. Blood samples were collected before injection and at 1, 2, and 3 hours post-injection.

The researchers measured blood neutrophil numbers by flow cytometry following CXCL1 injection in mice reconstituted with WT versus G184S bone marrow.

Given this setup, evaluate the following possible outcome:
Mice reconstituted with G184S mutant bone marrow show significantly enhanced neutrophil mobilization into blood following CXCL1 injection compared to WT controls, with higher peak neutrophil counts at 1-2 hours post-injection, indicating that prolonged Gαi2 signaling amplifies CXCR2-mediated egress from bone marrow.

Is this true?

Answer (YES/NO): NO